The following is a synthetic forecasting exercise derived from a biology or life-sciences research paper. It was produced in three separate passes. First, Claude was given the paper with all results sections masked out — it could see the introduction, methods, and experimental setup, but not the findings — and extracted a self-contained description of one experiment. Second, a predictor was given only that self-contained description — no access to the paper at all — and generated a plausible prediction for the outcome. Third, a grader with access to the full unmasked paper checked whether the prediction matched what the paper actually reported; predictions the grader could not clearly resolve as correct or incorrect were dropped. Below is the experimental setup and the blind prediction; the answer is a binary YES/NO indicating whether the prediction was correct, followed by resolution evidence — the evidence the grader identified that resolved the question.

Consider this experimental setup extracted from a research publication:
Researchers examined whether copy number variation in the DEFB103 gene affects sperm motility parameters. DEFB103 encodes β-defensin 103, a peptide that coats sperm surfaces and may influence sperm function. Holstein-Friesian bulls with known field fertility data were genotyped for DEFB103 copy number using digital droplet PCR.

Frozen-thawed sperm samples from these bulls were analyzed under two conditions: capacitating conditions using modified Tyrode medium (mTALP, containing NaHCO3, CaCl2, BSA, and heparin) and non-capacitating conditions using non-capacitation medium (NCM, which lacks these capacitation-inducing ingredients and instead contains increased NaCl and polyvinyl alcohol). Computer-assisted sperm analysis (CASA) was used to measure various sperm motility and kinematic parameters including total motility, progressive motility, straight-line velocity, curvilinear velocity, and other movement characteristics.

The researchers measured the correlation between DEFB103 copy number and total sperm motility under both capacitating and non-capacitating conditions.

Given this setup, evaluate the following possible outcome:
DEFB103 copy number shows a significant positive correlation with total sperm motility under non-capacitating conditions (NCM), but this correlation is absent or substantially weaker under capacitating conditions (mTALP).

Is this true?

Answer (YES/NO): NO